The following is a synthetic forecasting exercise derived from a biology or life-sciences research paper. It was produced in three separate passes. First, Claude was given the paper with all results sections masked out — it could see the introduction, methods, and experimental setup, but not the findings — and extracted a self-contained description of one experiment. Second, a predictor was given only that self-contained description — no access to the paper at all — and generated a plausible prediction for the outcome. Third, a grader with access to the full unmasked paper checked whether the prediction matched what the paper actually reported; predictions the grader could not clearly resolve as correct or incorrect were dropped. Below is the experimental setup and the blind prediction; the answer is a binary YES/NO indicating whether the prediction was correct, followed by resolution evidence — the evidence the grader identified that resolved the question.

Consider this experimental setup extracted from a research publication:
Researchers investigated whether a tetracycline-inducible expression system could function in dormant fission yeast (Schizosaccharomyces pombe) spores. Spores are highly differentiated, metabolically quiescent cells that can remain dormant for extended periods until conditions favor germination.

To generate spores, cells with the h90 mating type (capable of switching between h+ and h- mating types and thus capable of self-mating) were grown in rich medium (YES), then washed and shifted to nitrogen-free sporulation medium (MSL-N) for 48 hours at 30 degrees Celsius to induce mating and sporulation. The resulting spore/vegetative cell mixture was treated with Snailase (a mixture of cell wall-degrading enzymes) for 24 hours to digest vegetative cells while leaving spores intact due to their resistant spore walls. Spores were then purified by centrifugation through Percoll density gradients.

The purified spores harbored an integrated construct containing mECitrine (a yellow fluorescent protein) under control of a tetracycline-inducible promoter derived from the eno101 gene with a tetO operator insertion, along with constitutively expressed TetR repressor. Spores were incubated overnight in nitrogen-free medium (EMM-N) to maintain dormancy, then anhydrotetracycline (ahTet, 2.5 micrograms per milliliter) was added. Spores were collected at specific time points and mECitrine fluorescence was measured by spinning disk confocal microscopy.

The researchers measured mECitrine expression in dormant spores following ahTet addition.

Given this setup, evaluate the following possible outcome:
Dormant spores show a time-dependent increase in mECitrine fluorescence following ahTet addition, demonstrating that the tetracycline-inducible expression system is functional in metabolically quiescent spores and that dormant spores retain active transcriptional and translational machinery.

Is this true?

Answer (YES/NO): YES